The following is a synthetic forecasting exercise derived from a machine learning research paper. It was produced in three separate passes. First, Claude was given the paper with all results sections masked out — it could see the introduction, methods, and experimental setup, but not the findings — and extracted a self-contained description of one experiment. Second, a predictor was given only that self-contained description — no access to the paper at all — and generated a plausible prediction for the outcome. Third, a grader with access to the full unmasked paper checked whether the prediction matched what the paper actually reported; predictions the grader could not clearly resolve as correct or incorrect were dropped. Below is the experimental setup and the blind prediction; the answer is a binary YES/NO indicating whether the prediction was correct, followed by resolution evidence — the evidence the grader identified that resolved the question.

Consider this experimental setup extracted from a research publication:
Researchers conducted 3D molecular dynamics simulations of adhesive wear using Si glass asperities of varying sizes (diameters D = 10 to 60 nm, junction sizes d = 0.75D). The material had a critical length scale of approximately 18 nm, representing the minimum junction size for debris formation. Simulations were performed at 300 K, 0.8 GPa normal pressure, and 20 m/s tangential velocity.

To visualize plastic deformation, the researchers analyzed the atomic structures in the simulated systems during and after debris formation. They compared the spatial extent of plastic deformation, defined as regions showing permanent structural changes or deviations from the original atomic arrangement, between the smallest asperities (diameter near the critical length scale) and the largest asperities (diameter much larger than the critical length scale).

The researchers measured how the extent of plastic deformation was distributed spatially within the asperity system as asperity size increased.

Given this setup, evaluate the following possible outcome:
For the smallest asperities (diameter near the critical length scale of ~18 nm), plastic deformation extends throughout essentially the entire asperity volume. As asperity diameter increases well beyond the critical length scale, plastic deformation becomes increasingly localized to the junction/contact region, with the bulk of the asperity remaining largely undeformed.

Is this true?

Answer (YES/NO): YES